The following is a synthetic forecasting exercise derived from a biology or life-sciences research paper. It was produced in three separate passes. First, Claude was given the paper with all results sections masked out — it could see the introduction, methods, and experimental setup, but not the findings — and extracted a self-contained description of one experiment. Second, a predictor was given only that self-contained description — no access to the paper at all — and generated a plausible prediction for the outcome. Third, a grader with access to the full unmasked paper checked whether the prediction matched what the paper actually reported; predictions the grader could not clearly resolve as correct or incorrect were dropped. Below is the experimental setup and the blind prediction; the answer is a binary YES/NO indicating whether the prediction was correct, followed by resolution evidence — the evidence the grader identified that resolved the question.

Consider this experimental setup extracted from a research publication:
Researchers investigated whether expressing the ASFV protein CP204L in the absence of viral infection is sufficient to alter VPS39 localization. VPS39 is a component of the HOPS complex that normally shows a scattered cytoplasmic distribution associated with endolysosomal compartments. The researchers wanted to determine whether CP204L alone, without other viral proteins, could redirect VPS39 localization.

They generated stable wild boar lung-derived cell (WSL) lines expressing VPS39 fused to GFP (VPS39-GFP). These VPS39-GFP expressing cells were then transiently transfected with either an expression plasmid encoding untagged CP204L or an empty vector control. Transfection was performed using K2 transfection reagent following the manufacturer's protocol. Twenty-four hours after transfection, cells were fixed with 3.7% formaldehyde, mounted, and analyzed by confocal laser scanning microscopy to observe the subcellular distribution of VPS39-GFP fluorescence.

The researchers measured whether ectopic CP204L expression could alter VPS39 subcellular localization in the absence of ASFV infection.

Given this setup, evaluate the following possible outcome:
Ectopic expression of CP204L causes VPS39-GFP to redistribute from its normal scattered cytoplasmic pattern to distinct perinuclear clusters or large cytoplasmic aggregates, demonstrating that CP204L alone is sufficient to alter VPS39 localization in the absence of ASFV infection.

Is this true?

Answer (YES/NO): YES